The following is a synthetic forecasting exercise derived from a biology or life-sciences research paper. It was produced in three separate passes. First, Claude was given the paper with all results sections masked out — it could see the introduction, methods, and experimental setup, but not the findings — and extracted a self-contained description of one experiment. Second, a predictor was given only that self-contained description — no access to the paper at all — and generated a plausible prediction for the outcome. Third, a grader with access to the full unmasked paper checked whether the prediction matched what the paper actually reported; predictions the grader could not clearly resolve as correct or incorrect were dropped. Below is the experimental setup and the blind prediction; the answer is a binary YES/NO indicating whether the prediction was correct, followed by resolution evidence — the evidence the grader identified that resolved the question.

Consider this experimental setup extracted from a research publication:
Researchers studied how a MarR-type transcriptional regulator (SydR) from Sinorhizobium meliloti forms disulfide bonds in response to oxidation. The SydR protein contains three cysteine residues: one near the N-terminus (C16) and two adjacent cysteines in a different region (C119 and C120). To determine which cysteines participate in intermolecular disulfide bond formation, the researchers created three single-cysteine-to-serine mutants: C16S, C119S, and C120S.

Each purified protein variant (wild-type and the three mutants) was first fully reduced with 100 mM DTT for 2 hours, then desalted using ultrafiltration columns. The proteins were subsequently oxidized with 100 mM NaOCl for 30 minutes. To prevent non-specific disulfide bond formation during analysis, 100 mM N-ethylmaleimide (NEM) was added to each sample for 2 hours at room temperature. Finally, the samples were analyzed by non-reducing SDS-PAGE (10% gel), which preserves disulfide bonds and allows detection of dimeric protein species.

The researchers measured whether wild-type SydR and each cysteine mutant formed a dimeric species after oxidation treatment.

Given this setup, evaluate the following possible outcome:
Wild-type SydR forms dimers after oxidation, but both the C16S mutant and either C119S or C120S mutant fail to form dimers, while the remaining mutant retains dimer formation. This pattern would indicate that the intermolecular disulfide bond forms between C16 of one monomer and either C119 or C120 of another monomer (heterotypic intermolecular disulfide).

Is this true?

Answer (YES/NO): NO